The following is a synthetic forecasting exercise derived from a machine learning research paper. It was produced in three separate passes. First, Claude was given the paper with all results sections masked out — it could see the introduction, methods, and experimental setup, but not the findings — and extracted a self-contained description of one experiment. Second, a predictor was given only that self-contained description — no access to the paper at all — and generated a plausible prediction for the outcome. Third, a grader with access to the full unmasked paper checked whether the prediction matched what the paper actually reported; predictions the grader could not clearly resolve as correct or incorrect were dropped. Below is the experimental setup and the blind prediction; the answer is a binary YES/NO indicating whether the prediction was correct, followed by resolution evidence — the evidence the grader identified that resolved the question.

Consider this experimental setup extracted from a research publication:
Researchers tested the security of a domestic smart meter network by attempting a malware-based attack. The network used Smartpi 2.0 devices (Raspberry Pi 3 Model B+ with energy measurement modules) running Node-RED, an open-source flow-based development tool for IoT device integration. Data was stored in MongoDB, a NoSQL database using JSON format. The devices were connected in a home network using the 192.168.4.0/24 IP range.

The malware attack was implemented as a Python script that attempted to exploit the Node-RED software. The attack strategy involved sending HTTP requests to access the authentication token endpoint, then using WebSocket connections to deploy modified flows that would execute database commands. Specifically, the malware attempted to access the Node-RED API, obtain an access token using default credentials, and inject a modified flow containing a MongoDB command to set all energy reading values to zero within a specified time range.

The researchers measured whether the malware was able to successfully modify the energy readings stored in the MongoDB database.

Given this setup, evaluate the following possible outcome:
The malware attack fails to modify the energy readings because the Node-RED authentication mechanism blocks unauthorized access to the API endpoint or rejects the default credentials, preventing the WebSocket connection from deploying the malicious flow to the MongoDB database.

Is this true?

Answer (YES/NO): NO